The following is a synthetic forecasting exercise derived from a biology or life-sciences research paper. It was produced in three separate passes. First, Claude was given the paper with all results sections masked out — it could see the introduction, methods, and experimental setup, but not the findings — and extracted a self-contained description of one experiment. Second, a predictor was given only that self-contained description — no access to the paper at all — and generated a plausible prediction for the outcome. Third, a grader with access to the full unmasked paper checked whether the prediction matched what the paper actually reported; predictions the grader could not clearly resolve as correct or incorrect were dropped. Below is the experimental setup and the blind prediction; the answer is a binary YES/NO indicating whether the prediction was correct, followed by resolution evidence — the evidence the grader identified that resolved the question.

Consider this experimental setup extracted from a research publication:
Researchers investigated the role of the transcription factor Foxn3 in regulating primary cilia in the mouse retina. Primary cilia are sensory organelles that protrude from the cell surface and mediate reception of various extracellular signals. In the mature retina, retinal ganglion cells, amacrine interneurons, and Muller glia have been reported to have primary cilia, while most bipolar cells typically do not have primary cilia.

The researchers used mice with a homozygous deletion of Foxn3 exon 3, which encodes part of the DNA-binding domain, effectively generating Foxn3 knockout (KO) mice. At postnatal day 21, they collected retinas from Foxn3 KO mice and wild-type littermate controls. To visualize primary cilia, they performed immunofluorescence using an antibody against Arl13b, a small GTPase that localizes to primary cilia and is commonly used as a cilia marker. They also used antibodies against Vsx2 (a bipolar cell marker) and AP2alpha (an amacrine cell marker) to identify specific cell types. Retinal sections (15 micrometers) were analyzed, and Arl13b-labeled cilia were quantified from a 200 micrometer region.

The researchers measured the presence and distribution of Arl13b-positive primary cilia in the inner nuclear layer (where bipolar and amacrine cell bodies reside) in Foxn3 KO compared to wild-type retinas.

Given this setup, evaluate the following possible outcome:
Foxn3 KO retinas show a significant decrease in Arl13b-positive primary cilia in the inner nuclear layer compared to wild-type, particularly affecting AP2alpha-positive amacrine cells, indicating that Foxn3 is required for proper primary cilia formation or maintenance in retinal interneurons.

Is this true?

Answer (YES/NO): NO